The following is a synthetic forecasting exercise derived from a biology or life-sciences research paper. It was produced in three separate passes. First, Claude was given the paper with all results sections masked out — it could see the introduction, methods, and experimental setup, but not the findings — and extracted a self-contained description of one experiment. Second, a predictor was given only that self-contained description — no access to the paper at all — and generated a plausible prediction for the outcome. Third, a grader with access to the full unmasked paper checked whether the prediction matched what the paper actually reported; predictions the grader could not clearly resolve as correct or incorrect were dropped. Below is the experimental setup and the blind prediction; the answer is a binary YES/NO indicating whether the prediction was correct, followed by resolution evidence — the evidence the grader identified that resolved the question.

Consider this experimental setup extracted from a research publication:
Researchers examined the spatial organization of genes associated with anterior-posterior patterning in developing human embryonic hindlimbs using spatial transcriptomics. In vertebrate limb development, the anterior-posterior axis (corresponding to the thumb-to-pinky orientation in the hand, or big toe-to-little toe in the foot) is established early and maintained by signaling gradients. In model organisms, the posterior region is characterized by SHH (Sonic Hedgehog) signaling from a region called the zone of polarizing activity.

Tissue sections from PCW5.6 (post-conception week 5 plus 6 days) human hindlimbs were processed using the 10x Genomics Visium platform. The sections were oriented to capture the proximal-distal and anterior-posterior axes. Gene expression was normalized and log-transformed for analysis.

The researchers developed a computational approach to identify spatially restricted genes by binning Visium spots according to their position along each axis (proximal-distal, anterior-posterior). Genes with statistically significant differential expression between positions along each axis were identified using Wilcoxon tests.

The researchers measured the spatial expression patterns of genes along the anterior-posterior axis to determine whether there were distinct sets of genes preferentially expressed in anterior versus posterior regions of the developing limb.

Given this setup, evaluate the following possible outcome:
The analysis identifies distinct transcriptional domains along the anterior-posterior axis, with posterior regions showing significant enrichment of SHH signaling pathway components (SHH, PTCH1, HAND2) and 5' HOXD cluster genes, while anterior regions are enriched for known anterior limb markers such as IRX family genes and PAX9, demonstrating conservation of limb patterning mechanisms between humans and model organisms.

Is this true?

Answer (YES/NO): NO